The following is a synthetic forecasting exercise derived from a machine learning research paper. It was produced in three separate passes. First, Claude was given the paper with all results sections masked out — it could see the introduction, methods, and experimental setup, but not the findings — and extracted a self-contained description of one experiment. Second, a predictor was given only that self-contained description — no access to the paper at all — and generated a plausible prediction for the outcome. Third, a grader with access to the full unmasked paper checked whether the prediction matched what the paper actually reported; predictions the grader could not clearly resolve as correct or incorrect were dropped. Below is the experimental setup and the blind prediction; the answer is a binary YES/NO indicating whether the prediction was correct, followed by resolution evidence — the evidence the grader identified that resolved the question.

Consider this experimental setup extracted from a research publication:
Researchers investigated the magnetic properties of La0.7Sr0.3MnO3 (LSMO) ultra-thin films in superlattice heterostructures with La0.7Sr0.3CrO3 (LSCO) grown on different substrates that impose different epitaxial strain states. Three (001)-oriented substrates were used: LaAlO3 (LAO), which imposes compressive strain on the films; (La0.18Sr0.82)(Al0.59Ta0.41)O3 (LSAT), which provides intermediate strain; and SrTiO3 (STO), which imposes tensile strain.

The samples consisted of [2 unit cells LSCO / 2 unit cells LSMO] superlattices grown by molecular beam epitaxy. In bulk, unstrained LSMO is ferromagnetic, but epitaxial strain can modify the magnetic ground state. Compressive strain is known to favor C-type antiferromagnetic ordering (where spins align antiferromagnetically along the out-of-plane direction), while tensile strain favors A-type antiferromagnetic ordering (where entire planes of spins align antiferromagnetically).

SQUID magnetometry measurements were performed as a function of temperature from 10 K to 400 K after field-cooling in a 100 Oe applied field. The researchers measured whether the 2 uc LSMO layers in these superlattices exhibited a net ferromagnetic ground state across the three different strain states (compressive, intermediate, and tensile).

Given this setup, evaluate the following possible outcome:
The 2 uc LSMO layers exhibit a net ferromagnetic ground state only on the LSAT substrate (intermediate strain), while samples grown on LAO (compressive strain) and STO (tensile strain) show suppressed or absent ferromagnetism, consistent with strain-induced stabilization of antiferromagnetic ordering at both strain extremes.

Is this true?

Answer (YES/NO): NO